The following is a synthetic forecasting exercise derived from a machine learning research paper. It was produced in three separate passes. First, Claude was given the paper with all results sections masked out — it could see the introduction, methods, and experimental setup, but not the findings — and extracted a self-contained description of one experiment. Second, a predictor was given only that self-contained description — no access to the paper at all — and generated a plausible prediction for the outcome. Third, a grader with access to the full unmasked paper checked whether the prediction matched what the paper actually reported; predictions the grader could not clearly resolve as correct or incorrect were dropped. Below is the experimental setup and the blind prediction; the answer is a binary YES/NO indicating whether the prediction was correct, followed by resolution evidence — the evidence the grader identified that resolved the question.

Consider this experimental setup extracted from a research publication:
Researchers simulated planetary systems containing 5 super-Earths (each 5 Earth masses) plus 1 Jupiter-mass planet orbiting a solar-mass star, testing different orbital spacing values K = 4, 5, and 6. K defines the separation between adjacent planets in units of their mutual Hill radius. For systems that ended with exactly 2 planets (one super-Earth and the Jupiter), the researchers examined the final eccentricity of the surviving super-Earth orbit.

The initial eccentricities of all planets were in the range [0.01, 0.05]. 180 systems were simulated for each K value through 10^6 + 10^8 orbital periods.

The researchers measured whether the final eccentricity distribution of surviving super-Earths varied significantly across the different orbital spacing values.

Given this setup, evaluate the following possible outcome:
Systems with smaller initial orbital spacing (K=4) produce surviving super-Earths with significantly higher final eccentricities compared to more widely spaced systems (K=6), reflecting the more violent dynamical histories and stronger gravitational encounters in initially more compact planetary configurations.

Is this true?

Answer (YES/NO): NO